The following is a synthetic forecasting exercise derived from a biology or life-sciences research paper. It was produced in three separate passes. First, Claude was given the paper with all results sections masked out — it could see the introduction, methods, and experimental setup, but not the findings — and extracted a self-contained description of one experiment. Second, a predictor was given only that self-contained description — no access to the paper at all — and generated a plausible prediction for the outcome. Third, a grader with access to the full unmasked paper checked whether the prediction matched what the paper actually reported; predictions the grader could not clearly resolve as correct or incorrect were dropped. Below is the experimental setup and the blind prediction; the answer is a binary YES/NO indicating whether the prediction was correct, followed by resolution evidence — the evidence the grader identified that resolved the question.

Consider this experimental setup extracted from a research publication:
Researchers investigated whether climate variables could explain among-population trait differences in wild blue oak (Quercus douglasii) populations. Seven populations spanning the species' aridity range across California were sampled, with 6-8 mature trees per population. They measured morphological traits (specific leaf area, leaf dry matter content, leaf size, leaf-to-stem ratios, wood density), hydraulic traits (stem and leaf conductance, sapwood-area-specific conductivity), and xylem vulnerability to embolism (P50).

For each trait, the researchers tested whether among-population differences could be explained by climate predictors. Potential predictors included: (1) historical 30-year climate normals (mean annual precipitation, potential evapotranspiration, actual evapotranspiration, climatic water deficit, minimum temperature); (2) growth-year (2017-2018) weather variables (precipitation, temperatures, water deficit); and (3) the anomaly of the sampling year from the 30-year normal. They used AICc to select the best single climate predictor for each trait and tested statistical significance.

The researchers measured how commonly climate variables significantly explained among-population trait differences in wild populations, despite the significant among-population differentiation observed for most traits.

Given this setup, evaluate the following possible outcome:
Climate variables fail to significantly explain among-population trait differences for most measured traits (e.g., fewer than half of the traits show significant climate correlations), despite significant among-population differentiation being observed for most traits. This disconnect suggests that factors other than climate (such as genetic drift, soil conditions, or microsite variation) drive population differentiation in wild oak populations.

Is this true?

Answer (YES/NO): YES